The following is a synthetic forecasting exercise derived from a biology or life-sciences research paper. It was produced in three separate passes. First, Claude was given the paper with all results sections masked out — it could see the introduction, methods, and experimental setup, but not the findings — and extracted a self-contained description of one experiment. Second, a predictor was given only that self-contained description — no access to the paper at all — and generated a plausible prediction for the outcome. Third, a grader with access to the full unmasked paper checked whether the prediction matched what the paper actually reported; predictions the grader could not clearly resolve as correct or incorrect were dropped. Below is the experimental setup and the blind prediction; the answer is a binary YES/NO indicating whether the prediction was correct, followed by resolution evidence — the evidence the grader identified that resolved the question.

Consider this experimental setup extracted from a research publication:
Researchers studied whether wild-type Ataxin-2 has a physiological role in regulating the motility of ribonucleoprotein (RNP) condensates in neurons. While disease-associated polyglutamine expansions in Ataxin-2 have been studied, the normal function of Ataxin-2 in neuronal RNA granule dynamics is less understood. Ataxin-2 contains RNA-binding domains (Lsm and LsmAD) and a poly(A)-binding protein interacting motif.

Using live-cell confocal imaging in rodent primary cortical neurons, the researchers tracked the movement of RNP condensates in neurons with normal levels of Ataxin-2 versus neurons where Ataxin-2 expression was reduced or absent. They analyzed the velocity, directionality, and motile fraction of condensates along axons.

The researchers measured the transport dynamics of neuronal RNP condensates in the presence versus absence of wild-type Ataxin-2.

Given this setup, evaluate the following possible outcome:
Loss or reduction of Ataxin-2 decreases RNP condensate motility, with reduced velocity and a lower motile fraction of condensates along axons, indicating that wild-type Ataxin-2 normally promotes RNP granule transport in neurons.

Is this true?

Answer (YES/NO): NO